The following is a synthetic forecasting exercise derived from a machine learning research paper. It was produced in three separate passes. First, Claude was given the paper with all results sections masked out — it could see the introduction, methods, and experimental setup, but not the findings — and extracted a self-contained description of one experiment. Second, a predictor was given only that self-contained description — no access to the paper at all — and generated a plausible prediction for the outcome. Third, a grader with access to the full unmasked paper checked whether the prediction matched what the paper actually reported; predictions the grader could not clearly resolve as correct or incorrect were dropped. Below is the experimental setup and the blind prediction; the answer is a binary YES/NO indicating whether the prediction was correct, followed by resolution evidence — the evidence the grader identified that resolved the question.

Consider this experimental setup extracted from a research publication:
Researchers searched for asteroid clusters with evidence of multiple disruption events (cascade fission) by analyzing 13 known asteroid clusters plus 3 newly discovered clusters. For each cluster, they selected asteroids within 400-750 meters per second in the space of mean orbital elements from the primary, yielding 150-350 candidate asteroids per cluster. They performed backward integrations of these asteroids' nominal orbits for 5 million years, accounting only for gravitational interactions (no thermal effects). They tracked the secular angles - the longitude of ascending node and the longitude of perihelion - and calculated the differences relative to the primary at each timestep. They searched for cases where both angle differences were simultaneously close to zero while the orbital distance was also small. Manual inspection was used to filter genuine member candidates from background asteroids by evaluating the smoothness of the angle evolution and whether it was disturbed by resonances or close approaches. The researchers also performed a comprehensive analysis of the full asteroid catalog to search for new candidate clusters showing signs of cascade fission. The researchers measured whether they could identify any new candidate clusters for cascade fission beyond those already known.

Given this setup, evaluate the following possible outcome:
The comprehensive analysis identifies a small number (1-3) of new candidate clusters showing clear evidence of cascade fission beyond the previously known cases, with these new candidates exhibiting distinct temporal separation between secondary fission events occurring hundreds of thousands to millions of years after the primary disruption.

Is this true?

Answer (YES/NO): NO